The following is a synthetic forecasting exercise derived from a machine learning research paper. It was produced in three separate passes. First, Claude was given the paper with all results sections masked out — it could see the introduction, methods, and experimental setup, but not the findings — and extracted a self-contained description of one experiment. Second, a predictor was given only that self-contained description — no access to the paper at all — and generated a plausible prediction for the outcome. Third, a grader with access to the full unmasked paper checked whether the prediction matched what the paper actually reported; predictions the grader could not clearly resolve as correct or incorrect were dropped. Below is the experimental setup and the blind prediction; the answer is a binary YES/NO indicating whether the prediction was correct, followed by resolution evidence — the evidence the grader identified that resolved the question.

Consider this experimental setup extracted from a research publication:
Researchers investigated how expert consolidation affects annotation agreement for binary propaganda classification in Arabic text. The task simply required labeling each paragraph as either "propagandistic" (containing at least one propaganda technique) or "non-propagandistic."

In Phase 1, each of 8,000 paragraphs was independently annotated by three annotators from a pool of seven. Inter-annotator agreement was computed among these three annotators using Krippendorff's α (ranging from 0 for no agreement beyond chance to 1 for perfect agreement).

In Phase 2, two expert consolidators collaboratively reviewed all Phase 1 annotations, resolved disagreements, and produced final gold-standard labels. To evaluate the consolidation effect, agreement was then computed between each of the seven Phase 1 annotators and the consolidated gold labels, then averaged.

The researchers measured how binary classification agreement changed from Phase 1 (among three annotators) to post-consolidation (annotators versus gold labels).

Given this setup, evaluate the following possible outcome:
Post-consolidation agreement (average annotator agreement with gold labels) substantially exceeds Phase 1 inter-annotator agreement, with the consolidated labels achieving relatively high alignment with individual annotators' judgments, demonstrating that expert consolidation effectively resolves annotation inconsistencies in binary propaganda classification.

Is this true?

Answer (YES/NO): YES